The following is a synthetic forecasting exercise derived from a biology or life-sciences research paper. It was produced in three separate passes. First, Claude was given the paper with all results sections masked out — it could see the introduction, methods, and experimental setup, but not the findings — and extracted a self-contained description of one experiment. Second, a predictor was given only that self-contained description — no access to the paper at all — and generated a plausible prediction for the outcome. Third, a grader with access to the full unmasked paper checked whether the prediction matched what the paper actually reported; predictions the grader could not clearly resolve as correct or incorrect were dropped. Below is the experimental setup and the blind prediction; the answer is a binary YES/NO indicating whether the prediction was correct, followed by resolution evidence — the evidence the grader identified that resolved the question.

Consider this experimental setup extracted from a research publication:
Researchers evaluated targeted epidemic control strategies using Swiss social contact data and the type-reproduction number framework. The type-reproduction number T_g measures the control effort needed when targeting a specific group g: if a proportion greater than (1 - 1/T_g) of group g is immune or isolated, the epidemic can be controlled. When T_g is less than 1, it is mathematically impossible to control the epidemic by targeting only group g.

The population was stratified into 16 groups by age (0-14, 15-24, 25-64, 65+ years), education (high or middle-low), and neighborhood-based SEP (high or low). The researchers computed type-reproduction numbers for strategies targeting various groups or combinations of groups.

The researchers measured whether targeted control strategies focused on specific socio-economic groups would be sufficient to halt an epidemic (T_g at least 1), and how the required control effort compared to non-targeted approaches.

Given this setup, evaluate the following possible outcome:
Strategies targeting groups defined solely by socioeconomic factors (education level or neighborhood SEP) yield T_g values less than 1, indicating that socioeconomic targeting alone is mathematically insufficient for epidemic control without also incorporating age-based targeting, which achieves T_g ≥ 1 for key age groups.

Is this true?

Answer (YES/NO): NO